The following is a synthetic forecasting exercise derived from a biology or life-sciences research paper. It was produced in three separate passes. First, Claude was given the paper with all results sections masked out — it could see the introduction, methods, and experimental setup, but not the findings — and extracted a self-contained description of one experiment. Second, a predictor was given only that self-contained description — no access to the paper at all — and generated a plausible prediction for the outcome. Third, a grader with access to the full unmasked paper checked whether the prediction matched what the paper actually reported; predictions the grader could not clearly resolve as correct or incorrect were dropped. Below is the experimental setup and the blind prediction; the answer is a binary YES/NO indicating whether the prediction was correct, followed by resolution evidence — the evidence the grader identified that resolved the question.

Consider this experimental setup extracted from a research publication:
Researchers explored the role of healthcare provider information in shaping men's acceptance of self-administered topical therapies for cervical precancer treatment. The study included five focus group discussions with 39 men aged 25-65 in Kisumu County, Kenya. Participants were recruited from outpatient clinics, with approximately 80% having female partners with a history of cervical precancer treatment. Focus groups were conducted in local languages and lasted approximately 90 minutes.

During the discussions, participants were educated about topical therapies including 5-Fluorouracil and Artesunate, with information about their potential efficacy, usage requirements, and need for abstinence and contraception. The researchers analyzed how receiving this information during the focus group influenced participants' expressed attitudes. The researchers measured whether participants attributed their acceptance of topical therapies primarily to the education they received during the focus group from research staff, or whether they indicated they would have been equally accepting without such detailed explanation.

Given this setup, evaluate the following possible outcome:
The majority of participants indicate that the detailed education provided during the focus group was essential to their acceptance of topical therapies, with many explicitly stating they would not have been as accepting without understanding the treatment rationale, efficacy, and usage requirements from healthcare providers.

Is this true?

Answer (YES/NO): YES